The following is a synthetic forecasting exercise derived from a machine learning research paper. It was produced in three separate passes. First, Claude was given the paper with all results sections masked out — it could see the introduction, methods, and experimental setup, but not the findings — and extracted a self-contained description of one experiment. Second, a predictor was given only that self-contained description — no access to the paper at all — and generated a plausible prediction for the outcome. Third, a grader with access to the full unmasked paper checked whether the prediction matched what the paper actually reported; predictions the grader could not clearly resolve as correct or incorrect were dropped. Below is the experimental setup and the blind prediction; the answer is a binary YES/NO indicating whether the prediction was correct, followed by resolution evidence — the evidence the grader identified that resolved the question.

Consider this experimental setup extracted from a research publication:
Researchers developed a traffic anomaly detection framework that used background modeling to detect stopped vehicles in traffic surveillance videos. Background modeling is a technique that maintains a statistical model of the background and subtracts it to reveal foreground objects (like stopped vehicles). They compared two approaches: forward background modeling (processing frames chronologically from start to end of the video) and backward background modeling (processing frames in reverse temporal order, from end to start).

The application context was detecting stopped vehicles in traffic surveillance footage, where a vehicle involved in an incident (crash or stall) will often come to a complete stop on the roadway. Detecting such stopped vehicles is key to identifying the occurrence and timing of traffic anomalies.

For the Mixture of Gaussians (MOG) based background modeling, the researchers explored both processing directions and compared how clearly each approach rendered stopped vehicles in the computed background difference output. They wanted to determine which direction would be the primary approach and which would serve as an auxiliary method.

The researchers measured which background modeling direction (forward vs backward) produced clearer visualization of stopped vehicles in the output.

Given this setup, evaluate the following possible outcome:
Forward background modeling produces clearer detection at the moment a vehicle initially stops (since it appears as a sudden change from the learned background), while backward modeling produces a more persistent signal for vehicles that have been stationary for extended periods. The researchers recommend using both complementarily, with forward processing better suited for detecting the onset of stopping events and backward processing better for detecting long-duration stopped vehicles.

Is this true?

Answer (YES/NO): NO